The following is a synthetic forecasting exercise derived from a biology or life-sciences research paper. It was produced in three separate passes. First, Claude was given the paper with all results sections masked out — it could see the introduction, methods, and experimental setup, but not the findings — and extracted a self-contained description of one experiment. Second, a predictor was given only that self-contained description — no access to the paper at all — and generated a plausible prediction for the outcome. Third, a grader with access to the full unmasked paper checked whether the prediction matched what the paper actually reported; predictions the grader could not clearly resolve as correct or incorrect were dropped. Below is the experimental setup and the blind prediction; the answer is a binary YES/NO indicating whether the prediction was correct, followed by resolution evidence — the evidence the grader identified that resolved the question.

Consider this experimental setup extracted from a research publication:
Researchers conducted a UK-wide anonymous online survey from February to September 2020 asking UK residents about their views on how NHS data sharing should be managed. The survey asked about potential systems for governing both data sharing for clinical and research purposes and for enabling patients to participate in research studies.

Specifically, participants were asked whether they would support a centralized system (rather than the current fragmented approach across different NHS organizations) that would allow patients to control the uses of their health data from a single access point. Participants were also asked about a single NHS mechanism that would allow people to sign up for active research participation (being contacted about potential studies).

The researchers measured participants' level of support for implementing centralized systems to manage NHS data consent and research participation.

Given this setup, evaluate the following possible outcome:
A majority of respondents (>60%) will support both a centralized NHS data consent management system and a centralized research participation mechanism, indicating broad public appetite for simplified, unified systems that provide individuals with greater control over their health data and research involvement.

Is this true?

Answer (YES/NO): YES